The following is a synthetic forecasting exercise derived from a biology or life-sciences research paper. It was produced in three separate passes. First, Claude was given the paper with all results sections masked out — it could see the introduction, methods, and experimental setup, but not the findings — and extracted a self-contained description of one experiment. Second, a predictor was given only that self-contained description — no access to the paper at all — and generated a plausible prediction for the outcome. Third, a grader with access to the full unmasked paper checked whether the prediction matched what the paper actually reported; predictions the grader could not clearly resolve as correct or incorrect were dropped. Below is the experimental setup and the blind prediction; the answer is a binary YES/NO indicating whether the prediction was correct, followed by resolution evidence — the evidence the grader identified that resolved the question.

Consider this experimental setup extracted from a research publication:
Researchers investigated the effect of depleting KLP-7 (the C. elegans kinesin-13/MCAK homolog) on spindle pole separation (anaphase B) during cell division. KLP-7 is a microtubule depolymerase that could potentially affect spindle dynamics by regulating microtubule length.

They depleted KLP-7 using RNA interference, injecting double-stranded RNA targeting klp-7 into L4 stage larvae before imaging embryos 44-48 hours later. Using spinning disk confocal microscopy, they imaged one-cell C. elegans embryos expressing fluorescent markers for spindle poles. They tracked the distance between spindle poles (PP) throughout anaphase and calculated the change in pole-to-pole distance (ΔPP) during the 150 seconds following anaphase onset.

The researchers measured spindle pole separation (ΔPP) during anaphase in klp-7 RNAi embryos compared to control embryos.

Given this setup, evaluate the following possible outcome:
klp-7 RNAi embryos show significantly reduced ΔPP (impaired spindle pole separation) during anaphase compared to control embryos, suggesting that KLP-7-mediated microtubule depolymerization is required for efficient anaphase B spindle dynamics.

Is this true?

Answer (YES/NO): NO